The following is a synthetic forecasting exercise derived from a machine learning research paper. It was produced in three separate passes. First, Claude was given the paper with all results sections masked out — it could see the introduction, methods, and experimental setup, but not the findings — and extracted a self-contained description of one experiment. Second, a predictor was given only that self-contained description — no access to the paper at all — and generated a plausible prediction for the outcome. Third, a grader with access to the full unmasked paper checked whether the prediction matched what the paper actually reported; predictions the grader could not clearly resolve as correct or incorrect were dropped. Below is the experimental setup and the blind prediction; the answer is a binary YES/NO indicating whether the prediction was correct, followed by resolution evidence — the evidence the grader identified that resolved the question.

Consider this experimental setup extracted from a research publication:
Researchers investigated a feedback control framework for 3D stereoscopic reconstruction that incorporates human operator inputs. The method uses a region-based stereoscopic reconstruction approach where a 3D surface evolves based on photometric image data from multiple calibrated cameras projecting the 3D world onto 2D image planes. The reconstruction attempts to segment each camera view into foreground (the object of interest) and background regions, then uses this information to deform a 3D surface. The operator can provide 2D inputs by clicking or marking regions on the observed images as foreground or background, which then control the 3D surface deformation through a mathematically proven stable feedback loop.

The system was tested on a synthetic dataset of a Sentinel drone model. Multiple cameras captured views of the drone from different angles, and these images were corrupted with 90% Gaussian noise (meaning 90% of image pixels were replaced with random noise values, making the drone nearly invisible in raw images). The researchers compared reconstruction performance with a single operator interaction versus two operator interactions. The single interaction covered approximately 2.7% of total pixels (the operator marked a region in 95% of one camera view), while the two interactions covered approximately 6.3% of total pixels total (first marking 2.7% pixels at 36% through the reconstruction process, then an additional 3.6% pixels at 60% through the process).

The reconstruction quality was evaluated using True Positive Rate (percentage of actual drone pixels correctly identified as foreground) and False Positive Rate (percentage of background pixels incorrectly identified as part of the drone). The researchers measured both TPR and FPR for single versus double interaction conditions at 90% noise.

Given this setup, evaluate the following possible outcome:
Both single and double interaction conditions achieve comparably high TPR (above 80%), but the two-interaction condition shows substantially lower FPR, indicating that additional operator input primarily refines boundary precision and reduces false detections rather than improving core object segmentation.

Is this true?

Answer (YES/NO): YES